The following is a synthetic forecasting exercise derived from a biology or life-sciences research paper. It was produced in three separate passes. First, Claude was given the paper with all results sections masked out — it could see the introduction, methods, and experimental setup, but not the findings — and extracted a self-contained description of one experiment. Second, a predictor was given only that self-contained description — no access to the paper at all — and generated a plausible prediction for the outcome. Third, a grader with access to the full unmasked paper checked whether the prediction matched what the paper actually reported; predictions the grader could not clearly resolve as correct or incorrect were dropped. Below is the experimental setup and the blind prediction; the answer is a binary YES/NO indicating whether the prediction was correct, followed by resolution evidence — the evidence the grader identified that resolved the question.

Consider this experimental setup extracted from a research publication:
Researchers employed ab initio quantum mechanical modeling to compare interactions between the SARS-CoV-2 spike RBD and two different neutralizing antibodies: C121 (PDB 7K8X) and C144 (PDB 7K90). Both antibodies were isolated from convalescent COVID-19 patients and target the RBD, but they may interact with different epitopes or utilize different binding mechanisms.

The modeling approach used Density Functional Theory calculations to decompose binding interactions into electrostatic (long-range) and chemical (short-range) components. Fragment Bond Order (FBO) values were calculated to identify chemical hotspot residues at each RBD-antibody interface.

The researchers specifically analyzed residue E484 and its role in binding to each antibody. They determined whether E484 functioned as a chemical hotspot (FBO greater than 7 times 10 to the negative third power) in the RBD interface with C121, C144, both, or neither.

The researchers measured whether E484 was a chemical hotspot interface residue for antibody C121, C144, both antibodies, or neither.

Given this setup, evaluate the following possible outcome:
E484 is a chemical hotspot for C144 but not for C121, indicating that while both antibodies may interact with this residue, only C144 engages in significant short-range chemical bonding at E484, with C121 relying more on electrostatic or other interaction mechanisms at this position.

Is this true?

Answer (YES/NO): NO